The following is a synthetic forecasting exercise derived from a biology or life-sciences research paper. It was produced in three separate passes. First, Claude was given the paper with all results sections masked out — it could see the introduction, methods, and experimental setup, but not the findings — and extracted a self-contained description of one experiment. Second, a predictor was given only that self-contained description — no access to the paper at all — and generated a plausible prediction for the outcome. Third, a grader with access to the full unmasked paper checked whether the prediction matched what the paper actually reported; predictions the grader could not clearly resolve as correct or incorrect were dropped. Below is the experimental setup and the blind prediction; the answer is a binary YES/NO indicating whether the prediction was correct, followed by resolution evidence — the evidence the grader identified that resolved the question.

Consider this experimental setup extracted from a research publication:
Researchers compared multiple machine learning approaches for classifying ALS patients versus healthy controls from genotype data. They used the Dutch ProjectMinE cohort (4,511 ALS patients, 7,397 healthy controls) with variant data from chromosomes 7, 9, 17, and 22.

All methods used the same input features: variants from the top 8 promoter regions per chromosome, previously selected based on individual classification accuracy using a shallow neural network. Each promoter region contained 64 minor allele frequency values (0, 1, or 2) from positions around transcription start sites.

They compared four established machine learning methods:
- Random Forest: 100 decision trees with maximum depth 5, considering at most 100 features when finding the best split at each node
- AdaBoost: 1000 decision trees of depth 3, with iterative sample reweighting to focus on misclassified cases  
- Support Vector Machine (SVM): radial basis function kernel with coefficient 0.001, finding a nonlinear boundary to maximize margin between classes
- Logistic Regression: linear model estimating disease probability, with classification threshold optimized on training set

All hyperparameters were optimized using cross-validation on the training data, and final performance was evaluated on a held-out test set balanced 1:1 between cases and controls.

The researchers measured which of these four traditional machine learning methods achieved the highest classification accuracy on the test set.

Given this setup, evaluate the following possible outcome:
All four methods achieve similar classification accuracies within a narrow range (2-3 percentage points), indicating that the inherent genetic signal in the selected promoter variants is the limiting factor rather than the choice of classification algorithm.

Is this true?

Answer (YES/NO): NO